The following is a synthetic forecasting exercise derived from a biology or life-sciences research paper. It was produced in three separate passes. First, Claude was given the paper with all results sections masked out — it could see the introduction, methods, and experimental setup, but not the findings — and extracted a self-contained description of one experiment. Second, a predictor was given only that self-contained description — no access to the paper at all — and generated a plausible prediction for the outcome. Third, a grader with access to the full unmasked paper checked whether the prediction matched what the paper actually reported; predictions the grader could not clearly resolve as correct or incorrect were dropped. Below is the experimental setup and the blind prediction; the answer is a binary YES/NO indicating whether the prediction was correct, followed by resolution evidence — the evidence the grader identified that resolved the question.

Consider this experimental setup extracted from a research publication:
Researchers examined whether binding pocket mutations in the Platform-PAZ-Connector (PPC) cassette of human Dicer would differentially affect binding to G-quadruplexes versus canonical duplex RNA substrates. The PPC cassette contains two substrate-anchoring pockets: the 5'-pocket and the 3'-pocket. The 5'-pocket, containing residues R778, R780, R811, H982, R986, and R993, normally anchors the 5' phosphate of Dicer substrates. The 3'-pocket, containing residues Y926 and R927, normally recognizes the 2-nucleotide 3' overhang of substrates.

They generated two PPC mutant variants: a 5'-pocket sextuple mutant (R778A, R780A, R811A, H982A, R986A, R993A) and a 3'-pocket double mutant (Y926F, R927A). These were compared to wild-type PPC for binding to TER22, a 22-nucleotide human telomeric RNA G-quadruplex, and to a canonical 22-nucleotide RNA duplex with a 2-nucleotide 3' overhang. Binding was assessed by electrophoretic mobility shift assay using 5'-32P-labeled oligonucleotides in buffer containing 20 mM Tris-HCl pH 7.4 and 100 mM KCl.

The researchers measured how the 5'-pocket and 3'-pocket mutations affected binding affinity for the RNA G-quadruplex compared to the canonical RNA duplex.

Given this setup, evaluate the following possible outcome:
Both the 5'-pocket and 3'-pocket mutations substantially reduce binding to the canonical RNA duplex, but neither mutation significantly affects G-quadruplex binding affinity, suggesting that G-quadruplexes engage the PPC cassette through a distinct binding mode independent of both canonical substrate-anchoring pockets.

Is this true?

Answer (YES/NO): NO